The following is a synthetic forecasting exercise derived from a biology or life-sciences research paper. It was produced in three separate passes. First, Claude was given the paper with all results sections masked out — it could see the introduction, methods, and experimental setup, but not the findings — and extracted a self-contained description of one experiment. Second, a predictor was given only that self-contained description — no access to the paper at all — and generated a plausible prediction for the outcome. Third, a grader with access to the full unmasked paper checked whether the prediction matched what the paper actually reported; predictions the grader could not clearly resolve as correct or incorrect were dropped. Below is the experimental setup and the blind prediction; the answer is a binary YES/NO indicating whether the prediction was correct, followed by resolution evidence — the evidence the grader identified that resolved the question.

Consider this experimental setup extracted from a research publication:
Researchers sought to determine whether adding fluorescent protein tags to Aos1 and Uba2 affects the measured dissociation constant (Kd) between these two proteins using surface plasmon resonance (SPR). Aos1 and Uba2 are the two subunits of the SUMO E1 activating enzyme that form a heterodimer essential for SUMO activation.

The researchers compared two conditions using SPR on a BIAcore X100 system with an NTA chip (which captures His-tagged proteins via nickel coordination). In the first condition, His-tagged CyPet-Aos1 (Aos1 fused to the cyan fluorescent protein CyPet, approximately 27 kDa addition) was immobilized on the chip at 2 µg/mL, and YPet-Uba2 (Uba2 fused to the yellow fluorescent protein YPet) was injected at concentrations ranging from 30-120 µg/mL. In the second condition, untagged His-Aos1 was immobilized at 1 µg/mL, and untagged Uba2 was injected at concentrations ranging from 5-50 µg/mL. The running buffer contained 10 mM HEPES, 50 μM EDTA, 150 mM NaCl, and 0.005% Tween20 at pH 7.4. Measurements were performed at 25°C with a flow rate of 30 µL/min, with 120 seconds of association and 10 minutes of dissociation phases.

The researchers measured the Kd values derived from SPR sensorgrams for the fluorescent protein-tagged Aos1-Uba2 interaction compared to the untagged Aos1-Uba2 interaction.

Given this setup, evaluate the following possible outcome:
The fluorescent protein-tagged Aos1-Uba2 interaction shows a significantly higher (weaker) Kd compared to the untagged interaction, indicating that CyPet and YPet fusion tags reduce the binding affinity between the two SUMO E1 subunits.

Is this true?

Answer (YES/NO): NO